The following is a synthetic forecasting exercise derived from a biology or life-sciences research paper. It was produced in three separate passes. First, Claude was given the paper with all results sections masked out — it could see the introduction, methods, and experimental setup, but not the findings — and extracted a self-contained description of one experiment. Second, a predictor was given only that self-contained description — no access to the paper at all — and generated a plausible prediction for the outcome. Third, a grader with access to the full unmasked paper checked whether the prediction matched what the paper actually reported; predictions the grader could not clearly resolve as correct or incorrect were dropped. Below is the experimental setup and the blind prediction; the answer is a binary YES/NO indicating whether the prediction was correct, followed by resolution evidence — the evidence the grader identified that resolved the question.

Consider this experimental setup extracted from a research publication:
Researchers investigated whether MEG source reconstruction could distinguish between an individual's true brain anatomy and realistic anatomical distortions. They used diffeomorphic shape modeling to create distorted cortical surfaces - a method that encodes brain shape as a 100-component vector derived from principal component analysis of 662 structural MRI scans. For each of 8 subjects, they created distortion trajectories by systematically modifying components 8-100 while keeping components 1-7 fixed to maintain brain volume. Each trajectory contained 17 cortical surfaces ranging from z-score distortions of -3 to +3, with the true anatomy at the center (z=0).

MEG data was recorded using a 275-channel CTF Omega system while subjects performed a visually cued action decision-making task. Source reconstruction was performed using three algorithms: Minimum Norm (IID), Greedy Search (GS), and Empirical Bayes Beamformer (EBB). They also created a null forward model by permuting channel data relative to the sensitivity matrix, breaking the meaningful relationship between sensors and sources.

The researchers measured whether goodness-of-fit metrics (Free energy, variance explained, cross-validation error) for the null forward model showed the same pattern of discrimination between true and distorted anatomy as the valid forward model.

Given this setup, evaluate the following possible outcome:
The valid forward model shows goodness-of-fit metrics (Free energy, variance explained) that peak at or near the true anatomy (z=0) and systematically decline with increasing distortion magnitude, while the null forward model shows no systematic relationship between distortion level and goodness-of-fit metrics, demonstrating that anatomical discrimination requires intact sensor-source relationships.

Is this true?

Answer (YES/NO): NO